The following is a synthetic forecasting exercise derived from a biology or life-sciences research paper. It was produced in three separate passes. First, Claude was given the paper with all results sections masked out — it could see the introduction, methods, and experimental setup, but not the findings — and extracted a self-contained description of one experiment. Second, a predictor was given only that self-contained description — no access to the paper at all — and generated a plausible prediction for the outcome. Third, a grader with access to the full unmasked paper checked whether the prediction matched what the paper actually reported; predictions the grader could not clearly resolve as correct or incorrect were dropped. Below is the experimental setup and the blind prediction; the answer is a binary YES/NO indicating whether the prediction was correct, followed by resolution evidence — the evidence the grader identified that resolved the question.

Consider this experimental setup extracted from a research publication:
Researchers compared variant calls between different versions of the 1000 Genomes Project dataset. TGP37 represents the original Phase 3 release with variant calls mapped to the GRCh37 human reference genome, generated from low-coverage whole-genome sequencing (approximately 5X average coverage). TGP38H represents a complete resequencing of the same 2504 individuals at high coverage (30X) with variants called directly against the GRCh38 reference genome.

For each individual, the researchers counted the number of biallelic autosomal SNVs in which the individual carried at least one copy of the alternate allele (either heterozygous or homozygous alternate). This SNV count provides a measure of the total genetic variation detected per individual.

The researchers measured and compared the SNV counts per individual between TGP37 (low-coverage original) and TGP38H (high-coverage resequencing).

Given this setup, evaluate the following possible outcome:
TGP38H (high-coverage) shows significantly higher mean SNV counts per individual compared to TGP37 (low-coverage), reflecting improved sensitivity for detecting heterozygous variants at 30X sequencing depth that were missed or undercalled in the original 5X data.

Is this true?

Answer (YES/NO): YES